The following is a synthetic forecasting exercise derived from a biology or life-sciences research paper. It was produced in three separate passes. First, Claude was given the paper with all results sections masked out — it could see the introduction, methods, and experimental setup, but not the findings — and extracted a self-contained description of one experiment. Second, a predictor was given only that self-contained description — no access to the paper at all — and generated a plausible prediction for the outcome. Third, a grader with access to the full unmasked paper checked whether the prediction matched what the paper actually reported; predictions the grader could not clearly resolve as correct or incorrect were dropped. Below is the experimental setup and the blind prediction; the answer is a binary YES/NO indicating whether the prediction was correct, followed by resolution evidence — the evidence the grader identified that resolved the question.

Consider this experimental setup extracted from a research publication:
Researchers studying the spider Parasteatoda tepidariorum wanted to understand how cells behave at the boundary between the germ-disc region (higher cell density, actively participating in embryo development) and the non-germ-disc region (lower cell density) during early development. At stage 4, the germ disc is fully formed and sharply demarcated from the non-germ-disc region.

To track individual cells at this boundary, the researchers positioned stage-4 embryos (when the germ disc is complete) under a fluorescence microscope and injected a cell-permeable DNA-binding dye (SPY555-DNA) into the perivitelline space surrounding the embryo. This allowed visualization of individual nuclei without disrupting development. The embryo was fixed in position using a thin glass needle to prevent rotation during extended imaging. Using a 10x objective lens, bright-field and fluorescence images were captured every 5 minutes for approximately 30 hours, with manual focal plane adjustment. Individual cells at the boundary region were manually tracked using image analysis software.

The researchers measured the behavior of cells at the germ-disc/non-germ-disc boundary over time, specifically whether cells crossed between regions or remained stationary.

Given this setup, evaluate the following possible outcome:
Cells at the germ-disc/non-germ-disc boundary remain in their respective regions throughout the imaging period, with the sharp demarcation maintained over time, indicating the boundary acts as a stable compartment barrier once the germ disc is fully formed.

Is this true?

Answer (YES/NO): NO